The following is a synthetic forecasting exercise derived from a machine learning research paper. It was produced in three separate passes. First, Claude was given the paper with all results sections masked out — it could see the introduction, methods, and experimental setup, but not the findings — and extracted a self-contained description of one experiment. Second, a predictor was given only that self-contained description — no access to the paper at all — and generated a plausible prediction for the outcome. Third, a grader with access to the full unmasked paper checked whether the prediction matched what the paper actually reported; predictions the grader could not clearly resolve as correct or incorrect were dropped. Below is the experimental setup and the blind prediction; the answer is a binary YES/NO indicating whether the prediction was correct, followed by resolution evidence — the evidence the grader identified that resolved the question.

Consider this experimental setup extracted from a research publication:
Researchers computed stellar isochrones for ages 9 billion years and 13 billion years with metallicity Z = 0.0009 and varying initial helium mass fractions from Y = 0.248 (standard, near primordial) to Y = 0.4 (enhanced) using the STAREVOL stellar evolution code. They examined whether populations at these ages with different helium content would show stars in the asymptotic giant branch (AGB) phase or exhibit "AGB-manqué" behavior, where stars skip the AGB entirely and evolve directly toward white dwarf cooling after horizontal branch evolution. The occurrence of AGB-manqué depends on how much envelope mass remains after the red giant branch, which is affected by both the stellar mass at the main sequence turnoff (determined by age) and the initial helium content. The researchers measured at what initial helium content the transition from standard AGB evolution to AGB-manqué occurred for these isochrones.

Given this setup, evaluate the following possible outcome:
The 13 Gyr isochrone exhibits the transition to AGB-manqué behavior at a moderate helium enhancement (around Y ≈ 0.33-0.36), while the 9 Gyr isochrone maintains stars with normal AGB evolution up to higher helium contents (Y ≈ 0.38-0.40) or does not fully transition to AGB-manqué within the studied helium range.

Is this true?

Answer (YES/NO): NO